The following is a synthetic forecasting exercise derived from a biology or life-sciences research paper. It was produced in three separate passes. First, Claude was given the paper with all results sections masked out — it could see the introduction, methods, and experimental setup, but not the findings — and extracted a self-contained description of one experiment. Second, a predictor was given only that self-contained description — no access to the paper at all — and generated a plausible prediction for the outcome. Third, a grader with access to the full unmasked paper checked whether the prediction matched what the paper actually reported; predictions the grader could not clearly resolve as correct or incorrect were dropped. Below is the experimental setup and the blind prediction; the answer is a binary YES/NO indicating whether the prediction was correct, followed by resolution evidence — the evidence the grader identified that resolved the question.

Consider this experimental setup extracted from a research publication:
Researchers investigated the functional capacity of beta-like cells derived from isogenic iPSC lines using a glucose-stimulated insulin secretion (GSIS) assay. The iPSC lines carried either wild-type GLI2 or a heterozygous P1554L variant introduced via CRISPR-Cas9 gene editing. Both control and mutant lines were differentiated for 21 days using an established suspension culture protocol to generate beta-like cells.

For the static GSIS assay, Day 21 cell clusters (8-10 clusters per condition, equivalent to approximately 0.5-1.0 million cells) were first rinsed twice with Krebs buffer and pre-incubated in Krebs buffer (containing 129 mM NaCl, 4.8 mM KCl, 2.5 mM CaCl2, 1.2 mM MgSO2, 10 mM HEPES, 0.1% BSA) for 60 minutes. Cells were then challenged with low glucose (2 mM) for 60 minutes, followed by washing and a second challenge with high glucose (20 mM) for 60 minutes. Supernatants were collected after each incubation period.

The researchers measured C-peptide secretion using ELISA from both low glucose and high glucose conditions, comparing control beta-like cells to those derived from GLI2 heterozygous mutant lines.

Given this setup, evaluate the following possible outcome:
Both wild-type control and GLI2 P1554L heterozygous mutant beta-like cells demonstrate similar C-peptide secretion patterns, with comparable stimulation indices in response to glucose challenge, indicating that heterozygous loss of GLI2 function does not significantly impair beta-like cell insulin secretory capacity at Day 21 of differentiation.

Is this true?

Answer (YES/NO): NO